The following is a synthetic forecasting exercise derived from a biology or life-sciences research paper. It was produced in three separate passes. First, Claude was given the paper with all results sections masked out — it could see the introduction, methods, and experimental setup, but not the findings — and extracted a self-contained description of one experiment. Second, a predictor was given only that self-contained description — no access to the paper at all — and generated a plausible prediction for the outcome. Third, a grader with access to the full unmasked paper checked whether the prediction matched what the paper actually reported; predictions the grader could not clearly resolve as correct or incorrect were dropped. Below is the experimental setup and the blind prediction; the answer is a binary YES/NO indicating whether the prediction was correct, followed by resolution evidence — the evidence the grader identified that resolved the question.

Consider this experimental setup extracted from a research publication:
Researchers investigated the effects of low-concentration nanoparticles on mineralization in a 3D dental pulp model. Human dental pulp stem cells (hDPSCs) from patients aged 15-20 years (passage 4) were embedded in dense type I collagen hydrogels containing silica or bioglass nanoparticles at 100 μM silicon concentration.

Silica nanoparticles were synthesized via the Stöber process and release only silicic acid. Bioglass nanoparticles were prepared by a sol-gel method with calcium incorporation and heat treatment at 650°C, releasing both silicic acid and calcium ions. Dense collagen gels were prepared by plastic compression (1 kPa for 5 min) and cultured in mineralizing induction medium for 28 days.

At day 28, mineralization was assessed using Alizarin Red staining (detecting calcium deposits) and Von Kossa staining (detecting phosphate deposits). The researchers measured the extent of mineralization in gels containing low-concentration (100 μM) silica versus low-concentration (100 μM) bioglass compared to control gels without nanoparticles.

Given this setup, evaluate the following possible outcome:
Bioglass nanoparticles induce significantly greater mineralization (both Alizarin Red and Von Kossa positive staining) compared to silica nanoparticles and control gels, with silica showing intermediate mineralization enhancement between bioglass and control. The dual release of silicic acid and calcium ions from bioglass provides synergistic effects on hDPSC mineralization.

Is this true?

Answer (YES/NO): NO